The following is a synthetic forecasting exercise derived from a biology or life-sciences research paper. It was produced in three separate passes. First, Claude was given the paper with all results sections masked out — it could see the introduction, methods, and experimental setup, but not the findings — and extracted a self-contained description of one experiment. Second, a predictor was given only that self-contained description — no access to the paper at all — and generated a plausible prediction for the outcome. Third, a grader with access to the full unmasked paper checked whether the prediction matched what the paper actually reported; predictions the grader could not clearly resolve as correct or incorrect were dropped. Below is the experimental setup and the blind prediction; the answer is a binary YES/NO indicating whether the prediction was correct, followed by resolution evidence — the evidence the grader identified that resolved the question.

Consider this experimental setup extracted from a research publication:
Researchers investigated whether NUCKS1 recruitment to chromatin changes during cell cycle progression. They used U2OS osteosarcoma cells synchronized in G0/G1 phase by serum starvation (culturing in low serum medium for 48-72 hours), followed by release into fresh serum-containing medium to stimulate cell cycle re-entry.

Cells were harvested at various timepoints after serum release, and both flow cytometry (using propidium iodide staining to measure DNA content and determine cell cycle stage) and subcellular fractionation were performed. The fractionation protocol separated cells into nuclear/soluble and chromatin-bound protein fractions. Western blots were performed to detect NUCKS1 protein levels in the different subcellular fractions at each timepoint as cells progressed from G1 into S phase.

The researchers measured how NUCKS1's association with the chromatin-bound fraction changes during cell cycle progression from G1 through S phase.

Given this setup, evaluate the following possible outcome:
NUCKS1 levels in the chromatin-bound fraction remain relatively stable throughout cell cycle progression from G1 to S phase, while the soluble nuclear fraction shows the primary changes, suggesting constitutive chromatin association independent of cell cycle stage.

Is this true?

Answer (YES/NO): NO